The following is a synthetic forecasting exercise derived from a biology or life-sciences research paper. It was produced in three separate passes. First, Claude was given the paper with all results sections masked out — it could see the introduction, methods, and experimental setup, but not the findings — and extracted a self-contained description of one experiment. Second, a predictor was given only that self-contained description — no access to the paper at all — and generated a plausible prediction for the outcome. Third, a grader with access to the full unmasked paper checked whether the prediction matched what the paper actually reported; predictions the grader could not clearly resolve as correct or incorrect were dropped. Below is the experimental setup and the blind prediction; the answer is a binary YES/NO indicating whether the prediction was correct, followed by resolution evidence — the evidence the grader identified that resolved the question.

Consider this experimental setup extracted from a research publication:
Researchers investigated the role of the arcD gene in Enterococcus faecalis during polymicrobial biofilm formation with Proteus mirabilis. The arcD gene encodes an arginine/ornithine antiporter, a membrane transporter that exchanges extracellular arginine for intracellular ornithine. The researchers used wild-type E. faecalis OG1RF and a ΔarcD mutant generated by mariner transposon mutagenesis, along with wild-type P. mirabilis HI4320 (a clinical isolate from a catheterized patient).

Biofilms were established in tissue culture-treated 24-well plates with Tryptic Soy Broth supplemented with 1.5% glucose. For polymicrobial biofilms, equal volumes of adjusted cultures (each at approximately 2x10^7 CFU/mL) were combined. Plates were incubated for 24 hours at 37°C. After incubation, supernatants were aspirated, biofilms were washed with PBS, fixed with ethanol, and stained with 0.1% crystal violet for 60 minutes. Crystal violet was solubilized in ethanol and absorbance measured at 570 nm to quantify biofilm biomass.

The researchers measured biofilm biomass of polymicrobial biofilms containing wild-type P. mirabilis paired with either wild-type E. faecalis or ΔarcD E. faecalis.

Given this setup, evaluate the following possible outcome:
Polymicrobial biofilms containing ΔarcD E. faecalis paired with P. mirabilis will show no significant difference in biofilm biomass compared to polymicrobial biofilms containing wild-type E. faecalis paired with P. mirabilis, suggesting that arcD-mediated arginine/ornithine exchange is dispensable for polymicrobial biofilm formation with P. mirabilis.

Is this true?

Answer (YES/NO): NO